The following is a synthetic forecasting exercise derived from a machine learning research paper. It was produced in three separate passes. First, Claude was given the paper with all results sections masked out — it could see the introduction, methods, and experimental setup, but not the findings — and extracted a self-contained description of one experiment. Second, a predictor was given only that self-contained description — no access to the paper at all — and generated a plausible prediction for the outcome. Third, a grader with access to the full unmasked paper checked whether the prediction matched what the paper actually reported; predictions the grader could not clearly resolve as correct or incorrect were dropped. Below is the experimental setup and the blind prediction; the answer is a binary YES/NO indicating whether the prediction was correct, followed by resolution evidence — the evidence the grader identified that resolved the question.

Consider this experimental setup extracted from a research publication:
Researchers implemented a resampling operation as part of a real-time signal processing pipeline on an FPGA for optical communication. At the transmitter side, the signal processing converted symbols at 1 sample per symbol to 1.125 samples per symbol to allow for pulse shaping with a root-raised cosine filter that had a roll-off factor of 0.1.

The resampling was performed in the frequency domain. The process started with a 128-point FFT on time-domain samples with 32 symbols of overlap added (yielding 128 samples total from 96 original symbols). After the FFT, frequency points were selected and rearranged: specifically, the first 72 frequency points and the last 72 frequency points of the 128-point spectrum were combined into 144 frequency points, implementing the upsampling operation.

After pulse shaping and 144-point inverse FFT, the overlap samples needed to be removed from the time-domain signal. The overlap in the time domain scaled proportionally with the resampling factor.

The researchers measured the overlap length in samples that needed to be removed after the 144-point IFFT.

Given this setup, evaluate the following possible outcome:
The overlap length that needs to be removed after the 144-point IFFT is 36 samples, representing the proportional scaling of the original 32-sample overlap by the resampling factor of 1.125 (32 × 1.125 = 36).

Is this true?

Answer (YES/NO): YES